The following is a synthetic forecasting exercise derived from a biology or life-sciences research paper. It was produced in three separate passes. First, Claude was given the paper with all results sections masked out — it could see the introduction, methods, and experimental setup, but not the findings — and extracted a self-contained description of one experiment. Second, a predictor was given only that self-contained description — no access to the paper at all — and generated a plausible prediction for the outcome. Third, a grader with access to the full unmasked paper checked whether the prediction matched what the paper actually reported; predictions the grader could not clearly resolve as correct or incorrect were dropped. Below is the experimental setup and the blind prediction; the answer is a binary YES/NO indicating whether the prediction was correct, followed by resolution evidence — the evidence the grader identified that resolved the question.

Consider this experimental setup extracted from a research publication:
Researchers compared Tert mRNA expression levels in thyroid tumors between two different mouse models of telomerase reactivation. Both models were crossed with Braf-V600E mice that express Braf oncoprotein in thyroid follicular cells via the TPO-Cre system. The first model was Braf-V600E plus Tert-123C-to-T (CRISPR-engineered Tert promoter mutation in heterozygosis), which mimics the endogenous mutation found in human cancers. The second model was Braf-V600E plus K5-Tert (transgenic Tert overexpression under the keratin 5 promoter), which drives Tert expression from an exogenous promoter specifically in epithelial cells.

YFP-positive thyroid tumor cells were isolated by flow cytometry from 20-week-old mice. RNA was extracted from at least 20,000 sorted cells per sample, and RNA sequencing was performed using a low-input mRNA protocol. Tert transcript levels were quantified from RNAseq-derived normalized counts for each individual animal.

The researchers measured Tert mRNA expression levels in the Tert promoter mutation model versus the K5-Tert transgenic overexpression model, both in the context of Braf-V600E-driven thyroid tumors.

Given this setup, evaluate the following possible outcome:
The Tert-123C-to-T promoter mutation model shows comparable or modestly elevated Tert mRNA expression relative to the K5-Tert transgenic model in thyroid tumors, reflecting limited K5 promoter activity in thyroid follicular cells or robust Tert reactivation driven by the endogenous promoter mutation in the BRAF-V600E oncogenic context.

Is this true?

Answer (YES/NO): NO